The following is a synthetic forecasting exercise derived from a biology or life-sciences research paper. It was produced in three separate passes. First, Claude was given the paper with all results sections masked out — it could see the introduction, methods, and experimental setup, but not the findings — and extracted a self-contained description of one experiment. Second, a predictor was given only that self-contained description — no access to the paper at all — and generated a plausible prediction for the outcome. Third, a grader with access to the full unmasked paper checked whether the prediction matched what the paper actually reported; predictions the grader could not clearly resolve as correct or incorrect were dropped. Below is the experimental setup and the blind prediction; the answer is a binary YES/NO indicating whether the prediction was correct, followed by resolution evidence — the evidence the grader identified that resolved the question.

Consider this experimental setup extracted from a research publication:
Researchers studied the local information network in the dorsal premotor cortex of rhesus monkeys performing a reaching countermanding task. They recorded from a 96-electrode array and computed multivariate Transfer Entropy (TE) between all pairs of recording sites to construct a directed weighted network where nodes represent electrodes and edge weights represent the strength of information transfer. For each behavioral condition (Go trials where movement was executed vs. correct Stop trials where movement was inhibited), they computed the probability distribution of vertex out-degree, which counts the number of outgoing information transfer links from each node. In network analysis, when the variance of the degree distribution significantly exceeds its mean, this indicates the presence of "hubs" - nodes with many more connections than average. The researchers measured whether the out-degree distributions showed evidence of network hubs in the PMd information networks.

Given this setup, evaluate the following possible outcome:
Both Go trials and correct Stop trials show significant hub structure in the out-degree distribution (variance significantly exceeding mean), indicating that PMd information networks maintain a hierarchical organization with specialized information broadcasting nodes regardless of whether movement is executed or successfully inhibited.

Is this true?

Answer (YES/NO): YES